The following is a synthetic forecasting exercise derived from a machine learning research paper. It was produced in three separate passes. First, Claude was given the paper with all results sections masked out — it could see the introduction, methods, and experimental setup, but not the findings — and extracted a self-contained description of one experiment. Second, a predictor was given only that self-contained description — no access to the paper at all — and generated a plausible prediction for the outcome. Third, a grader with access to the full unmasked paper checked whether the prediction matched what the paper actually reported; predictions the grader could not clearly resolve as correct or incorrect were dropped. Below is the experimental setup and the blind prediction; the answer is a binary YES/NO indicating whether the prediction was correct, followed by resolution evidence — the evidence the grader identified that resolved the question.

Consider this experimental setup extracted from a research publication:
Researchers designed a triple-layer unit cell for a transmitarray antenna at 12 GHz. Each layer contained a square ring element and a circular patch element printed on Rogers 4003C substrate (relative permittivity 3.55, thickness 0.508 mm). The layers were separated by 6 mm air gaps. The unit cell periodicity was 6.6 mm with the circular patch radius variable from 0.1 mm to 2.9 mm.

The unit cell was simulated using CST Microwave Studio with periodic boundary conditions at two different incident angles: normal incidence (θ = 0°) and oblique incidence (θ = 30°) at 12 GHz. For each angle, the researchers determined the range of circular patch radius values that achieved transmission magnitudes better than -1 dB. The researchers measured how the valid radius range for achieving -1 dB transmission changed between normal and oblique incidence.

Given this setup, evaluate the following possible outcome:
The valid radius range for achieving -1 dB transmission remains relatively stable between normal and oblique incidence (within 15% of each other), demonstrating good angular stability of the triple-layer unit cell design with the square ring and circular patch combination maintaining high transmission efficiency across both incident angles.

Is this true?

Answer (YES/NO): NO